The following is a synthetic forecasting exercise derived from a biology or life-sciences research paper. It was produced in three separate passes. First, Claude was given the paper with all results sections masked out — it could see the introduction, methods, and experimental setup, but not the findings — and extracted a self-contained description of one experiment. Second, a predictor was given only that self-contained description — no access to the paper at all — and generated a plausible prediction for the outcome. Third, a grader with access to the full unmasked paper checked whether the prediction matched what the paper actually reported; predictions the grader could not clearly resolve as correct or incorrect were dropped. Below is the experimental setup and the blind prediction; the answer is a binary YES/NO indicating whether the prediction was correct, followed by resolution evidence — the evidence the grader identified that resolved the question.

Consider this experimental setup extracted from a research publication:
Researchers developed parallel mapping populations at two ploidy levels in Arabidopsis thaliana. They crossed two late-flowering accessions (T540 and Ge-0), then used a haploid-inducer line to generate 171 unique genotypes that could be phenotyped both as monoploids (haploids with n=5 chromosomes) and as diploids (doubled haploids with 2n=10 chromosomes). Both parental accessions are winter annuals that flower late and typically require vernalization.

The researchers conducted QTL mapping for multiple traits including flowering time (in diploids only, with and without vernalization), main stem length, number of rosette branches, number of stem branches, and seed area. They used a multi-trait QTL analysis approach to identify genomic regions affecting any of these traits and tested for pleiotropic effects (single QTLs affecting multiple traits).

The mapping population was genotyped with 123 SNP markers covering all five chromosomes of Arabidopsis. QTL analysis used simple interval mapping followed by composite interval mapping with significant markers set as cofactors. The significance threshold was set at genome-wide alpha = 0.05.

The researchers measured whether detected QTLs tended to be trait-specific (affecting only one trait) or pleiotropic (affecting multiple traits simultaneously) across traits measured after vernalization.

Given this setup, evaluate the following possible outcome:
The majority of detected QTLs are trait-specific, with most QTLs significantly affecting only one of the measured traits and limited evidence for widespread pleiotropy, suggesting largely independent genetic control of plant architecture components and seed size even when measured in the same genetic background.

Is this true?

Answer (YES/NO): NO